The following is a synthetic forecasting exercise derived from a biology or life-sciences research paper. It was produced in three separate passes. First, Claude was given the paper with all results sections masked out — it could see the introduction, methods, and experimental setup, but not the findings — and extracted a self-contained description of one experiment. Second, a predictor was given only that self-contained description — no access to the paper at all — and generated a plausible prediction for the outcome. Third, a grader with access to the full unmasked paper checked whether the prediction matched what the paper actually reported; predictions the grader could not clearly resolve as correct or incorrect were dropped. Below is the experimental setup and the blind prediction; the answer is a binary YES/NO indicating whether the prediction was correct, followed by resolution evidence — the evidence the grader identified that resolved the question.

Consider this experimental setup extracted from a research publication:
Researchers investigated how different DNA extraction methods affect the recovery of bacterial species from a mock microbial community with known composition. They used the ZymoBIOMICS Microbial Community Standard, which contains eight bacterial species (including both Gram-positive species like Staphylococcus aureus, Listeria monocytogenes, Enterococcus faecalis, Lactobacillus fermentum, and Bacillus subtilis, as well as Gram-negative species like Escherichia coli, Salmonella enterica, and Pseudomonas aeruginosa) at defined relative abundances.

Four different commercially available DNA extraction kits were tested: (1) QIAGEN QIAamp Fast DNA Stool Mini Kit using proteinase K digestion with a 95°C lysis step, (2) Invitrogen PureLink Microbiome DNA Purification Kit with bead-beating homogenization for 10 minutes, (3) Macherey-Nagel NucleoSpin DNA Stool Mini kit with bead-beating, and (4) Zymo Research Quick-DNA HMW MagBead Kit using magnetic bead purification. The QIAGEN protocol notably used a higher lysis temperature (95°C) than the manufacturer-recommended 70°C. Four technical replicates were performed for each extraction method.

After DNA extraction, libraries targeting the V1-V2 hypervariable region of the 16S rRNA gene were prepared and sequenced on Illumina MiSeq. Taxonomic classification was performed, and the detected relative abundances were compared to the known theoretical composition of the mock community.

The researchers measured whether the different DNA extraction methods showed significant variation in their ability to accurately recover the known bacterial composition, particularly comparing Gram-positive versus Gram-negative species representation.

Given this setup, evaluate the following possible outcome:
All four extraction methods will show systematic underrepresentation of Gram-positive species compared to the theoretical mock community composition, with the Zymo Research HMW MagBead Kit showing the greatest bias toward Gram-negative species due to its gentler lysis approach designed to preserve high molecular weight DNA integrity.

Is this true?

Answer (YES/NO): NO